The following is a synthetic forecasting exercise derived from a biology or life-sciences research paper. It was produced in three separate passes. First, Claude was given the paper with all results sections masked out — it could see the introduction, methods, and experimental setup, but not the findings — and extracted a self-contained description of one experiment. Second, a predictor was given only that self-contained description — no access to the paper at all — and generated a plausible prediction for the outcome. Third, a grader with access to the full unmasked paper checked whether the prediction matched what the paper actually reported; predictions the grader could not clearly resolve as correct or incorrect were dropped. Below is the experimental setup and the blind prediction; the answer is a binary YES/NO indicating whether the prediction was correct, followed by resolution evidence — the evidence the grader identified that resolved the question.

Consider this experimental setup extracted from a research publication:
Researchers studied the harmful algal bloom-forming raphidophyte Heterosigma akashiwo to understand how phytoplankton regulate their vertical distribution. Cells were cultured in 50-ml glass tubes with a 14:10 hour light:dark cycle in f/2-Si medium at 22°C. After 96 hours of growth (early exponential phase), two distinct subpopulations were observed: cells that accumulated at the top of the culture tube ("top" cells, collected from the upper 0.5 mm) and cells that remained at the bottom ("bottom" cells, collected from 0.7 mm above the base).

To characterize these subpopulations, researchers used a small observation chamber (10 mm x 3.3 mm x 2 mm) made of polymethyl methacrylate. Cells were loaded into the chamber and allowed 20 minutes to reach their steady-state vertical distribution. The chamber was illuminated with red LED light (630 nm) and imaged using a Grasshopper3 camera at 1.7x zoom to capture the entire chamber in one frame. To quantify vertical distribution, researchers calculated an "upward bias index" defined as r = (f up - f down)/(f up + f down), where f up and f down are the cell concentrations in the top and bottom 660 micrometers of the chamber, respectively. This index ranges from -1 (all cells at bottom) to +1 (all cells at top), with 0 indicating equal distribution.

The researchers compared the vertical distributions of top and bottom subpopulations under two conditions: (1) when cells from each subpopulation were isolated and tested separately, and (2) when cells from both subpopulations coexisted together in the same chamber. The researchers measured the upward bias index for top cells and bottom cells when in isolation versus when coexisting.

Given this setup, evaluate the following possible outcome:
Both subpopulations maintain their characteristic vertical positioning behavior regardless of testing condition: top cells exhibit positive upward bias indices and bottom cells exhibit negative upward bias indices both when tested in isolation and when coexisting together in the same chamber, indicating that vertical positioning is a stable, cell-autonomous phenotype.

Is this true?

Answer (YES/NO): NO